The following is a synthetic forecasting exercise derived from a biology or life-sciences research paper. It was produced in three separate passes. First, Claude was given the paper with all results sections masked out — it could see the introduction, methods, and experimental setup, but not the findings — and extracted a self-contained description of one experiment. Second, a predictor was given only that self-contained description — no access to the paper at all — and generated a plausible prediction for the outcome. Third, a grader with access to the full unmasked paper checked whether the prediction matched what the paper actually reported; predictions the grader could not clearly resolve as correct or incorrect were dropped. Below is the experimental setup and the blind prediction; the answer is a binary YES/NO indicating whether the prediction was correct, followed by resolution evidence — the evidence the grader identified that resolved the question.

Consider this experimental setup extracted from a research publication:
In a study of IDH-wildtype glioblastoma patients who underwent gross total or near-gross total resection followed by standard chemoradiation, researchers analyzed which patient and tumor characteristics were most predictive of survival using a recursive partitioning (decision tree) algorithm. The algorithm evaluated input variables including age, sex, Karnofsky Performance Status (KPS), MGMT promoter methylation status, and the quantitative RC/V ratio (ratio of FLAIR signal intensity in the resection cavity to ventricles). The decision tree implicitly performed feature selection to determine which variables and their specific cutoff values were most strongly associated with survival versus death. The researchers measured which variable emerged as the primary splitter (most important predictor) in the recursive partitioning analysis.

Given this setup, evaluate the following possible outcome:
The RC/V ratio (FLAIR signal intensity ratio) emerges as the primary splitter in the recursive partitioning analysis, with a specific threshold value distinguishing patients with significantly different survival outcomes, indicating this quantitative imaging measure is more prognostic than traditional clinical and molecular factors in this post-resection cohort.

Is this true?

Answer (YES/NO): YES